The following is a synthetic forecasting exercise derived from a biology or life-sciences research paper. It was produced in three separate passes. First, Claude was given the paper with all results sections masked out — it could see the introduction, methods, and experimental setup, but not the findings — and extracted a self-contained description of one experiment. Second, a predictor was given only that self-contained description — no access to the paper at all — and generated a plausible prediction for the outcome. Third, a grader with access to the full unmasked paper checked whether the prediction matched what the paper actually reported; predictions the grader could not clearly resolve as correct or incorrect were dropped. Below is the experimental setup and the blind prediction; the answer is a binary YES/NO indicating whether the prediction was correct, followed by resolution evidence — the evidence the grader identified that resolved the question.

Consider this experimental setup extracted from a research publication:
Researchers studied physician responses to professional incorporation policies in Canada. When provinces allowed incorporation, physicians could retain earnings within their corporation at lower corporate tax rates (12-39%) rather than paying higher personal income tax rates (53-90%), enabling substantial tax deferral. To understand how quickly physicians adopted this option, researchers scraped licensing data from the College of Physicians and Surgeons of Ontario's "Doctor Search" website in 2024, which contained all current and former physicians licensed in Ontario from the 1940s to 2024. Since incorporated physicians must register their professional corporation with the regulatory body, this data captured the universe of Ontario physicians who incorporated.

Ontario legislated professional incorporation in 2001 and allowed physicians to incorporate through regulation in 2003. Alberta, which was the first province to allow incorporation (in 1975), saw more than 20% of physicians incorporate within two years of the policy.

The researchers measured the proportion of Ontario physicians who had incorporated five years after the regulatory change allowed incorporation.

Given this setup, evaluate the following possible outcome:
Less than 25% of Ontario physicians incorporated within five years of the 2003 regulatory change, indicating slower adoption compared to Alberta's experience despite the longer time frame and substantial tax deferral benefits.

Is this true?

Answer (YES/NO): NO